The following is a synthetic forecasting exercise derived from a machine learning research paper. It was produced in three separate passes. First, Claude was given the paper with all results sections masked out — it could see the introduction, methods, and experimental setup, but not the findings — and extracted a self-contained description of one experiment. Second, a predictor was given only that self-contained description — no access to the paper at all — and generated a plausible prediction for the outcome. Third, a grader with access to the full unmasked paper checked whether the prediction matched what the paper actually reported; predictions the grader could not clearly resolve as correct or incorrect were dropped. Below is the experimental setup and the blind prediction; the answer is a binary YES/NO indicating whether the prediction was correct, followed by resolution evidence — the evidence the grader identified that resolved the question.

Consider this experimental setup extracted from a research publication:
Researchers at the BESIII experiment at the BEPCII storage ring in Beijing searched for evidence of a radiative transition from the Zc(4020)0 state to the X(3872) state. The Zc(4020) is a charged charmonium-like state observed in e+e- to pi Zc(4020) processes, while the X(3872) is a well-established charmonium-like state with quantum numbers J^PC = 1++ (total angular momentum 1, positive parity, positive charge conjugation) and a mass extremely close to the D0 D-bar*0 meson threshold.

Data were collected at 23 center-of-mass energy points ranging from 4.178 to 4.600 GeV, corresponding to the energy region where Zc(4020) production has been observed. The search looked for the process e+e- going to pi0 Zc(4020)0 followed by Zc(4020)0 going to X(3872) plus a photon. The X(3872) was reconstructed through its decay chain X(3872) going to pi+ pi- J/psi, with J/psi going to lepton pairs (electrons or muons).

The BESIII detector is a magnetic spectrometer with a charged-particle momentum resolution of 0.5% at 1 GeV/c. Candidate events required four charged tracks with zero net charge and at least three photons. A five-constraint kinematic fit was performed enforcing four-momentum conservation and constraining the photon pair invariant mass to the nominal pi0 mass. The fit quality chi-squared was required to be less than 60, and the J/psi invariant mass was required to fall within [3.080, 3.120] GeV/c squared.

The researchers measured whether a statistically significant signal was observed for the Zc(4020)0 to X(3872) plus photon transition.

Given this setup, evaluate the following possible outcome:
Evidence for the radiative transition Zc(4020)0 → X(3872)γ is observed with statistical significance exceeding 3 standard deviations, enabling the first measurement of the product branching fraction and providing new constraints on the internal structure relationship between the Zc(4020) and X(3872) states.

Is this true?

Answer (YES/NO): NO